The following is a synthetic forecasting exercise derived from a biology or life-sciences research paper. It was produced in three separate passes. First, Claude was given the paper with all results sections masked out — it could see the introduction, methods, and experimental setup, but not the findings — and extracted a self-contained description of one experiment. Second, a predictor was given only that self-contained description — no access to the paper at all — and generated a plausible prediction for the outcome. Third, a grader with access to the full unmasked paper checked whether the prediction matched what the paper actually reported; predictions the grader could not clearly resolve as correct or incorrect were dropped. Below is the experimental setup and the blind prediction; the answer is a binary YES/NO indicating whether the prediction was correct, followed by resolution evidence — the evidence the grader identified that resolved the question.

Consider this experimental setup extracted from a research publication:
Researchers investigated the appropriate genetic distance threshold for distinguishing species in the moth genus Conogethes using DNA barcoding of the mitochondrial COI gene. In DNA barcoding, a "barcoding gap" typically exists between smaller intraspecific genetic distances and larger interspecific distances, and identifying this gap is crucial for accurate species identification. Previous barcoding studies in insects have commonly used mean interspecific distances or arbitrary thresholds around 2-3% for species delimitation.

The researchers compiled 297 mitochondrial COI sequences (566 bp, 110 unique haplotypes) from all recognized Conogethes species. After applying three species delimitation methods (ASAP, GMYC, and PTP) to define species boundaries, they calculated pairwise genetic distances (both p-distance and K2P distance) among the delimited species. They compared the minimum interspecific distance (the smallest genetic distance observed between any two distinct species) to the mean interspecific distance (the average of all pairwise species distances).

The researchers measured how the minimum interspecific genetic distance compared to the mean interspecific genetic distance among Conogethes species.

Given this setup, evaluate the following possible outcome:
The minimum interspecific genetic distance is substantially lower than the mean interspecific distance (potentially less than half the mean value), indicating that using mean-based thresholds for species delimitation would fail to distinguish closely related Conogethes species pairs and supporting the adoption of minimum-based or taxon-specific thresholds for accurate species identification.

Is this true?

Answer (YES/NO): YES